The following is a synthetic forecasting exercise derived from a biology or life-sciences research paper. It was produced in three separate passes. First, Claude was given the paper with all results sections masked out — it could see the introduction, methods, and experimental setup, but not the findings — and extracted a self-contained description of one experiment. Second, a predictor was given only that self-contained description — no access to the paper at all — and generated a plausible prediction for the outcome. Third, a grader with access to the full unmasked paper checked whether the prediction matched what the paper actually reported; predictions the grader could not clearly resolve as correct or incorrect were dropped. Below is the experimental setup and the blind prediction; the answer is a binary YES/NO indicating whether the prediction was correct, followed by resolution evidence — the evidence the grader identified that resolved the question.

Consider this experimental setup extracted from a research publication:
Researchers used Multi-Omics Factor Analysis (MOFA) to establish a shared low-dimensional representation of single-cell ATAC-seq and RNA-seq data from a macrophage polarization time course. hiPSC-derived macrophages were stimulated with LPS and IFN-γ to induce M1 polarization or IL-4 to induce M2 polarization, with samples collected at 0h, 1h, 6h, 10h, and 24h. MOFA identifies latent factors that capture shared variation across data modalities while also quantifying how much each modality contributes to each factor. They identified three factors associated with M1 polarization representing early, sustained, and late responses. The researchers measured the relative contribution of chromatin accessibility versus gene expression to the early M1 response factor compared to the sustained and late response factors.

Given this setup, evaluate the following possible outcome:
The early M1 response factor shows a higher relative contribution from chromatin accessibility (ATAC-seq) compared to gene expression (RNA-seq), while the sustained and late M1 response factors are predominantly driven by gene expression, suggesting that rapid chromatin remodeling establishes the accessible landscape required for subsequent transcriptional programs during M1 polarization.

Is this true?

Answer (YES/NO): NO